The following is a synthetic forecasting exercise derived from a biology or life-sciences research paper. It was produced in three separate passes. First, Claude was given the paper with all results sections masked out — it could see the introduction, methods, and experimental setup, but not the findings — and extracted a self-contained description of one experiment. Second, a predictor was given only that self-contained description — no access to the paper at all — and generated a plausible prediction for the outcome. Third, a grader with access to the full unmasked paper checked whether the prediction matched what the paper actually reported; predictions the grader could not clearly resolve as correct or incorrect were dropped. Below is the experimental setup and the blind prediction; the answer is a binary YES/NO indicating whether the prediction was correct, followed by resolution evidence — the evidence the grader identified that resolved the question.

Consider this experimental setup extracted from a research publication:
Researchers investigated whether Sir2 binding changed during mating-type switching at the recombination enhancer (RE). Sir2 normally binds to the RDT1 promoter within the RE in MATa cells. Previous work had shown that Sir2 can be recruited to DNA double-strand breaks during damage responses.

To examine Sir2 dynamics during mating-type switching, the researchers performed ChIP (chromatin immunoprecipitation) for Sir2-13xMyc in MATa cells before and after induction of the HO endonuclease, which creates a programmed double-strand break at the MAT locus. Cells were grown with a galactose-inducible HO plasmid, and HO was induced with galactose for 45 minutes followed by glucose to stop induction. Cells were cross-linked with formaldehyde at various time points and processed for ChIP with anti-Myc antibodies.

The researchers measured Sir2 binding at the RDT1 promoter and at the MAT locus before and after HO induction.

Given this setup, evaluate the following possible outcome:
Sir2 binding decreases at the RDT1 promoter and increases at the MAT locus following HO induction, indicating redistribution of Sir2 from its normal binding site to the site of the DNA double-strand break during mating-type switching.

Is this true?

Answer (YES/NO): YES